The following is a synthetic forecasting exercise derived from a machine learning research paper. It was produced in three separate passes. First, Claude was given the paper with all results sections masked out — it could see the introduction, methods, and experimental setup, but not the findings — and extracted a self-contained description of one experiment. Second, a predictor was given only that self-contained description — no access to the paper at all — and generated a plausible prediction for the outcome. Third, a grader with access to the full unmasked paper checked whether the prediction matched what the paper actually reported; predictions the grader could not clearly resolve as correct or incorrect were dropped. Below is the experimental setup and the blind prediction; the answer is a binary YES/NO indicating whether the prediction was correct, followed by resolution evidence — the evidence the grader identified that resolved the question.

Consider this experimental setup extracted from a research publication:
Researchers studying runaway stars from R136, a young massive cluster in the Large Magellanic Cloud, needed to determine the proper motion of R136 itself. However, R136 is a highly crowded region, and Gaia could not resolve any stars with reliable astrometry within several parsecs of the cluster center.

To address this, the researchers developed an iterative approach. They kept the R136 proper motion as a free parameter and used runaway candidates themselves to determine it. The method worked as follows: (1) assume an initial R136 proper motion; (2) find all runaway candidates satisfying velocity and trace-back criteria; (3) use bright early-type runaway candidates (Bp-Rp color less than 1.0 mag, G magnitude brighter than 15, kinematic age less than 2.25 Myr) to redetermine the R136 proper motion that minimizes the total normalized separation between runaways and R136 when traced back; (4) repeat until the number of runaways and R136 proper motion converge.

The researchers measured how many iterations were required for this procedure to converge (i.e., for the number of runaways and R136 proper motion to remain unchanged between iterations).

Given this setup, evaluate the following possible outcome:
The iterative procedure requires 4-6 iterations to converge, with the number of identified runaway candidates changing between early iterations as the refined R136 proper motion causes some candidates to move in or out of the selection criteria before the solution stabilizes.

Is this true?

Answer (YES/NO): YES